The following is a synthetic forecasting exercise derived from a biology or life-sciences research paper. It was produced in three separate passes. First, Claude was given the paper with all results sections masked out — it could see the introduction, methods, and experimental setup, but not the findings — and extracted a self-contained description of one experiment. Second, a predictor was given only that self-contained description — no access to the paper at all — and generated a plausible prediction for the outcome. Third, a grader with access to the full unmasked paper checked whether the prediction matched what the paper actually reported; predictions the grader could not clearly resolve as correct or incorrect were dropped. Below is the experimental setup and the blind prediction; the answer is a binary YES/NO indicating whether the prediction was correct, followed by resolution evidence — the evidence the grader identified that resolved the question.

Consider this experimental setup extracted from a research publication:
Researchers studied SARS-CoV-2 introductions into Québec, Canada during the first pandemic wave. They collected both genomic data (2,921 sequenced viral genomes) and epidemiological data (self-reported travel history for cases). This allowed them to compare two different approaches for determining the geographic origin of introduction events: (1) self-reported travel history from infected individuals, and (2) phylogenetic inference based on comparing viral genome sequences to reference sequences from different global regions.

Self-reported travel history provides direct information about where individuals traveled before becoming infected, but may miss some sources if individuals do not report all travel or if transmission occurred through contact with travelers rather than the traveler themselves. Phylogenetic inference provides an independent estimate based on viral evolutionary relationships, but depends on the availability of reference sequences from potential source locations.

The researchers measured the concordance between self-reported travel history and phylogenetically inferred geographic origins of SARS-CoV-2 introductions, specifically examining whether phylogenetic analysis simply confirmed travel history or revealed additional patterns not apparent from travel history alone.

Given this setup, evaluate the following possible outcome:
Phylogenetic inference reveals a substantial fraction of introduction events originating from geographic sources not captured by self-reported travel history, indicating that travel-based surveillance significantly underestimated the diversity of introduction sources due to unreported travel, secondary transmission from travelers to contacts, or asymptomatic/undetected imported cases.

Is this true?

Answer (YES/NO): YES